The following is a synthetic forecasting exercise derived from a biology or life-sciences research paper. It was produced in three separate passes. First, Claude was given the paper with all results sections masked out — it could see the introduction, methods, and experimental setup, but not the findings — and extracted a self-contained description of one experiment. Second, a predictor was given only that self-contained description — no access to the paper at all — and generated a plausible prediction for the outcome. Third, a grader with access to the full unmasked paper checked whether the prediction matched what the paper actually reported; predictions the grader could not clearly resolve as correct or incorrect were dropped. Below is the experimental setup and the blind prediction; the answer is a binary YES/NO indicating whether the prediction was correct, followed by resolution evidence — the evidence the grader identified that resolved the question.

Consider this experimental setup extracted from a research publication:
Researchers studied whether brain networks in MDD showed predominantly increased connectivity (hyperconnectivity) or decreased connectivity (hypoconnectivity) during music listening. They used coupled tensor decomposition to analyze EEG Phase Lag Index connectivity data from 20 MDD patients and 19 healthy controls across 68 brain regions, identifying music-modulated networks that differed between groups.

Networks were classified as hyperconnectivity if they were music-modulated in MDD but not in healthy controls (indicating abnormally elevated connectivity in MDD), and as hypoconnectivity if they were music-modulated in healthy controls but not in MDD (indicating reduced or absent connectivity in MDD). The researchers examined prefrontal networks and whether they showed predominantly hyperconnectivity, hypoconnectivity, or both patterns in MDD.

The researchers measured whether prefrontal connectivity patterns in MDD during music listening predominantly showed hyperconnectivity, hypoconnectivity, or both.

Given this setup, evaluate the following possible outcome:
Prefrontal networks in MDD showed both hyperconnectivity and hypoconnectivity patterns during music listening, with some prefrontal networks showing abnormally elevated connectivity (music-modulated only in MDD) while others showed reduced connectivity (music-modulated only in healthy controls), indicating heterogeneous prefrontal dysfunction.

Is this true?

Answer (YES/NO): YES